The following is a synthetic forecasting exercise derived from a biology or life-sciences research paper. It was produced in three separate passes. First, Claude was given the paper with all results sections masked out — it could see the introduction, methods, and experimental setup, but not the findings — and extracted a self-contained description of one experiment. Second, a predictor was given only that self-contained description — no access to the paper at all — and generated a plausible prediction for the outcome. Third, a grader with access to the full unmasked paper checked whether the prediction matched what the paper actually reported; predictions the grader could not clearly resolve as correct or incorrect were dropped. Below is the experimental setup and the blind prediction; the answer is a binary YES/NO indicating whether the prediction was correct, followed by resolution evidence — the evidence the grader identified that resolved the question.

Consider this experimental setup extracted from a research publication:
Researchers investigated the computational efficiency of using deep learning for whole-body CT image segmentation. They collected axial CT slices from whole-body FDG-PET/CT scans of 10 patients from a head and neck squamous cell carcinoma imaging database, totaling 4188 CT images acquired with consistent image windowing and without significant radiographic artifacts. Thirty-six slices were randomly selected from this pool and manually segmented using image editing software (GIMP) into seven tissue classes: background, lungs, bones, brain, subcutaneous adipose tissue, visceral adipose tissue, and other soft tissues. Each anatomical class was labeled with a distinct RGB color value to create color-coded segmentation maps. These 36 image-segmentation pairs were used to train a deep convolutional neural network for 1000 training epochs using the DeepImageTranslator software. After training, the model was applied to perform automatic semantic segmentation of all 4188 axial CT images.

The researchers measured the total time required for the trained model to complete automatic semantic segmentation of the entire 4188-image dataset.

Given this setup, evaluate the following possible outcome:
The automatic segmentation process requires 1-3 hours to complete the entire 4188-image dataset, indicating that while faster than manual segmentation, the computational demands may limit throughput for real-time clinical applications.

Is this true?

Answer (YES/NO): NO